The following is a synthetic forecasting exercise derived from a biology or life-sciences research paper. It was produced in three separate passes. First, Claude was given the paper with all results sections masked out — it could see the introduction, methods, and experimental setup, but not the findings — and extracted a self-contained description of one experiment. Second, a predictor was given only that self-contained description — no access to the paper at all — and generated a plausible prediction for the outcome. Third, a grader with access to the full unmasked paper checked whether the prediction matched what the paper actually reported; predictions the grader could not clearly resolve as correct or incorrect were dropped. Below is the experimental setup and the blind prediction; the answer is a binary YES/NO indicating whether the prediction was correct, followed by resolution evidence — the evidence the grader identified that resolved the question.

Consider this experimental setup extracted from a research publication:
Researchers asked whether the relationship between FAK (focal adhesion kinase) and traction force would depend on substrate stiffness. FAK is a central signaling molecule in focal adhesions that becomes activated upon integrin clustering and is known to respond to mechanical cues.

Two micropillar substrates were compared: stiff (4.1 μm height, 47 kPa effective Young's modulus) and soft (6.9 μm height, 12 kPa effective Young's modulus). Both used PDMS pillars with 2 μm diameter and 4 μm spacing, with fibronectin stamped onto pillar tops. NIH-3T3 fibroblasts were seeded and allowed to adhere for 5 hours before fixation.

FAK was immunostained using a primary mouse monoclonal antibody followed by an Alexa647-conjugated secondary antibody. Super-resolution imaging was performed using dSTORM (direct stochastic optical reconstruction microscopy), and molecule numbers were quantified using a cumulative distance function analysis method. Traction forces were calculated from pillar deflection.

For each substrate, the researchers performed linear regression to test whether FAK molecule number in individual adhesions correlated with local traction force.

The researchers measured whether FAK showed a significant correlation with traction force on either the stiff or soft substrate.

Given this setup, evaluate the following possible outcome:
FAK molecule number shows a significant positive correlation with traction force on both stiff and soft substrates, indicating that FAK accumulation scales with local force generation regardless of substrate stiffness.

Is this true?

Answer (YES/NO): NO